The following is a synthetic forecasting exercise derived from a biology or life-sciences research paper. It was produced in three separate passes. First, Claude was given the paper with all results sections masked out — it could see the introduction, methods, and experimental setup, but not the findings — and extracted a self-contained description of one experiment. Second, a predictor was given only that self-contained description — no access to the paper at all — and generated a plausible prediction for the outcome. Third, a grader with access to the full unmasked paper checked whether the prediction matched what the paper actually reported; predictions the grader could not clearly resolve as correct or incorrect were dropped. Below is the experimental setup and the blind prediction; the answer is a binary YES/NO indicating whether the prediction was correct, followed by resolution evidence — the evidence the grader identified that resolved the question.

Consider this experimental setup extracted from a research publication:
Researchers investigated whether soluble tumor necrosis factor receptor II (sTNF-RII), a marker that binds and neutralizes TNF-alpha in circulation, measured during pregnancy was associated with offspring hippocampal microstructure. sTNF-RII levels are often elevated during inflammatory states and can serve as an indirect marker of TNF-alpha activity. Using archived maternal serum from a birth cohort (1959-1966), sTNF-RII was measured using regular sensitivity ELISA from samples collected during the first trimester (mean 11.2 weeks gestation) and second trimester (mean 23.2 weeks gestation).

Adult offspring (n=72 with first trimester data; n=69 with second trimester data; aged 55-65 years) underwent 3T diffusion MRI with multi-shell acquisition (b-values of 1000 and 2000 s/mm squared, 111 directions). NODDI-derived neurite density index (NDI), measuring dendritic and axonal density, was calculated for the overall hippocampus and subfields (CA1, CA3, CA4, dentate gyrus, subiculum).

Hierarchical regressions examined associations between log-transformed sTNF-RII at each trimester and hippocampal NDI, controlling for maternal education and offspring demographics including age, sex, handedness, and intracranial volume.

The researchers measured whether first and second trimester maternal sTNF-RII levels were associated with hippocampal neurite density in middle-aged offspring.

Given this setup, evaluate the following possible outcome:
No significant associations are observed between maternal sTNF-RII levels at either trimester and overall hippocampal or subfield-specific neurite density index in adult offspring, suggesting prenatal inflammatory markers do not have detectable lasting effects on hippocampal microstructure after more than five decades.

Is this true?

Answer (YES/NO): NO